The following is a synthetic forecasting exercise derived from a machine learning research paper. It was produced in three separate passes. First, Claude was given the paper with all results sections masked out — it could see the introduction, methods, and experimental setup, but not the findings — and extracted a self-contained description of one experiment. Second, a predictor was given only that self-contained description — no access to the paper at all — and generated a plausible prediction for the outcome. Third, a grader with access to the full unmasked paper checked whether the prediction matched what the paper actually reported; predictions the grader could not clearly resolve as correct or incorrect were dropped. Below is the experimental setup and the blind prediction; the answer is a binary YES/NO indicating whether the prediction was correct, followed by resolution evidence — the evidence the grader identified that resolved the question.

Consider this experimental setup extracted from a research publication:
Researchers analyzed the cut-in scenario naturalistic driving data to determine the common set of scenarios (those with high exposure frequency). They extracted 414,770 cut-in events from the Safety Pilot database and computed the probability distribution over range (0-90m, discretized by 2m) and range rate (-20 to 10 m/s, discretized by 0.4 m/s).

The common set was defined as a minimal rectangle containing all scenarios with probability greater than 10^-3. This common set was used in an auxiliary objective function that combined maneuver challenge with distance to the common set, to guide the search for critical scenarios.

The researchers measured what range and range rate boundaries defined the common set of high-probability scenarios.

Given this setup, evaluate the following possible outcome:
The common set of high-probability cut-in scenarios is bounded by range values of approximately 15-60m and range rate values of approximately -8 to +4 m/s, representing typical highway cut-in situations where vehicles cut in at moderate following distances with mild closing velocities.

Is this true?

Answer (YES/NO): NO